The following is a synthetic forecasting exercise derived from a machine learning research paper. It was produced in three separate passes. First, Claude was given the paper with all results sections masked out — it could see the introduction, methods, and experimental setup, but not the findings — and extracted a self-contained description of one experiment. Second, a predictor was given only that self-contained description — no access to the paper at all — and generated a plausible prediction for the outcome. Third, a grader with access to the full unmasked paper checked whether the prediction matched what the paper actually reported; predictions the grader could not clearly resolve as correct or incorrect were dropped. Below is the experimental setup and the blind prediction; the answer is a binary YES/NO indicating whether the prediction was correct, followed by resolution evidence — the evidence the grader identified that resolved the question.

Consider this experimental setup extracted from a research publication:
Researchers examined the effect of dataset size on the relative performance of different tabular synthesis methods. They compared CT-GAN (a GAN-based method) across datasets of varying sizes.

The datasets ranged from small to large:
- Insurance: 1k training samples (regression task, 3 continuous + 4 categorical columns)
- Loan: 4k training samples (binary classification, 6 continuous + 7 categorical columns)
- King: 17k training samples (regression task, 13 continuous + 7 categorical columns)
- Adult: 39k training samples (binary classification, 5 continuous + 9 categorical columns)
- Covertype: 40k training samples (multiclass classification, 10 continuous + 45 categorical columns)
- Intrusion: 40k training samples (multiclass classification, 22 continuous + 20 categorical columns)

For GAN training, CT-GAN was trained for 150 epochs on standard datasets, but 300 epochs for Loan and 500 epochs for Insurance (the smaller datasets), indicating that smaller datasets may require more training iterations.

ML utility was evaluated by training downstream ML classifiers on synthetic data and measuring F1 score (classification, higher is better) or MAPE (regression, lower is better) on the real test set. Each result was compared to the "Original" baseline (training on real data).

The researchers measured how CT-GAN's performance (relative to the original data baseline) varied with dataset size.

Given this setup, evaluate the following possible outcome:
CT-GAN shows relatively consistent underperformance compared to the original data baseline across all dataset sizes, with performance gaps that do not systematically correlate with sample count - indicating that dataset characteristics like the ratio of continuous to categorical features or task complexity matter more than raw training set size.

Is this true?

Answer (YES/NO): NO